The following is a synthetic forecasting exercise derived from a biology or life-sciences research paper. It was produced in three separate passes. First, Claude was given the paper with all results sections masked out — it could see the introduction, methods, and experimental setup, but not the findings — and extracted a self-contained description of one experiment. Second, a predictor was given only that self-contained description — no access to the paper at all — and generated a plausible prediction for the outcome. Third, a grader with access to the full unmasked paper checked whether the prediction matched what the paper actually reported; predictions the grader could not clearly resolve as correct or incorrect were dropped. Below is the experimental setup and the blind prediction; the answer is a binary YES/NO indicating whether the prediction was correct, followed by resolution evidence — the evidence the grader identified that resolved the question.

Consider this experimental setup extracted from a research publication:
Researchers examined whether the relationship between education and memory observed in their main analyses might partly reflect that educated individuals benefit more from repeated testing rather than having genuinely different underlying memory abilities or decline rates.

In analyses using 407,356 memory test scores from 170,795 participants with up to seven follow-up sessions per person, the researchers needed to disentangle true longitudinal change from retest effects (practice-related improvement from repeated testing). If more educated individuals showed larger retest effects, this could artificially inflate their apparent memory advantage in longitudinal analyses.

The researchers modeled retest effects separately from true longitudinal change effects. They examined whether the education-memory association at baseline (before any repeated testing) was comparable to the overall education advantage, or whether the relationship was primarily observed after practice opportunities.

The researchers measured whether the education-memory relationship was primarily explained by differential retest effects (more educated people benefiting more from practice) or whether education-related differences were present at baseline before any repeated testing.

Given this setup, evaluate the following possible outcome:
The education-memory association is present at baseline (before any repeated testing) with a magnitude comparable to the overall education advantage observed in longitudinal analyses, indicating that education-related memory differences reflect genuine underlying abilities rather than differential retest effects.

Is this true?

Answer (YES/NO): YES